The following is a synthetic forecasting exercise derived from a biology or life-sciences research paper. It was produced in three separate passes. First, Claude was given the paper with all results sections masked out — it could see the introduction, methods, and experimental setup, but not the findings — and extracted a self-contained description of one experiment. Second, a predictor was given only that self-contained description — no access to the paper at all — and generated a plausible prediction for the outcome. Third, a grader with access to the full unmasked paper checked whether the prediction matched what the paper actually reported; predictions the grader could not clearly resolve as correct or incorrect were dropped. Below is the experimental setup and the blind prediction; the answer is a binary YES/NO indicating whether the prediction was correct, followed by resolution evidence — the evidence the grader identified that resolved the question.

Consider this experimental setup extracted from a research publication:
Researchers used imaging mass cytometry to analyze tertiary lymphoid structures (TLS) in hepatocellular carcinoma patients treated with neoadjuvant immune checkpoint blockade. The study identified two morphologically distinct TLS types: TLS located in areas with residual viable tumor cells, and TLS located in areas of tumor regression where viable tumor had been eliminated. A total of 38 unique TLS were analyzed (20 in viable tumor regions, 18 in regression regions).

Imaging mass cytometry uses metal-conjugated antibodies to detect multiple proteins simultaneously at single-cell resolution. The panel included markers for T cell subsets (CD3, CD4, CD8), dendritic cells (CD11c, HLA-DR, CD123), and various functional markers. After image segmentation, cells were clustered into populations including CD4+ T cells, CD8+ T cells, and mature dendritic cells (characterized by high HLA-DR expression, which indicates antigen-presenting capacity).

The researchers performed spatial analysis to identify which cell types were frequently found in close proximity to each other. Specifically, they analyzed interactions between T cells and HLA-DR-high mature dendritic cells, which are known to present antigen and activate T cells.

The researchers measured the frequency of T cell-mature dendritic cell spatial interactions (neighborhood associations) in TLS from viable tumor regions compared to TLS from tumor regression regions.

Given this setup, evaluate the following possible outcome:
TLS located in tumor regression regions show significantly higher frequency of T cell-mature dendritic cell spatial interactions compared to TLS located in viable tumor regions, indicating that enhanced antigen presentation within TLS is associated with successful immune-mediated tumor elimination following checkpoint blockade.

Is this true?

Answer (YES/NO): NO